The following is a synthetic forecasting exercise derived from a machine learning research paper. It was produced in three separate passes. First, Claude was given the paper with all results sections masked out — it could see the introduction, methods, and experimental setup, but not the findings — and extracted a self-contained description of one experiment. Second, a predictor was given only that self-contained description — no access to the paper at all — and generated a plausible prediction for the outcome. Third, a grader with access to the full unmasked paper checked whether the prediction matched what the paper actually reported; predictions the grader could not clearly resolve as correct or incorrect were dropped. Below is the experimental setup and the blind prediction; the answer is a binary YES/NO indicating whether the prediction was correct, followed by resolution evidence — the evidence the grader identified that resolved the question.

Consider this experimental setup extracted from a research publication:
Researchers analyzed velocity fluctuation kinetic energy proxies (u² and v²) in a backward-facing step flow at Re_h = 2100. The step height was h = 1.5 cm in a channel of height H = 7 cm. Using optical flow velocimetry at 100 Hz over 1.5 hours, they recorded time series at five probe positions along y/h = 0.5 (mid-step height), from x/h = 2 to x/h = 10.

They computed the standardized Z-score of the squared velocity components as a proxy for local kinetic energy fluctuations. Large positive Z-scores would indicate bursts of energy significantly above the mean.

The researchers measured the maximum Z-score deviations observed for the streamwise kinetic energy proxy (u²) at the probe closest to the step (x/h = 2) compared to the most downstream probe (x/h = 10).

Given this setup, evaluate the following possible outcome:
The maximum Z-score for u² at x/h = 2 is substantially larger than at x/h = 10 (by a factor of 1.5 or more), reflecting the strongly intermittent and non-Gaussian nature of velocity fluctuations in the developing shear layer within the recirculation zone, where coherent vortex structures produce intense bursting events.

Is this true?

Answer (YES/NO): YES